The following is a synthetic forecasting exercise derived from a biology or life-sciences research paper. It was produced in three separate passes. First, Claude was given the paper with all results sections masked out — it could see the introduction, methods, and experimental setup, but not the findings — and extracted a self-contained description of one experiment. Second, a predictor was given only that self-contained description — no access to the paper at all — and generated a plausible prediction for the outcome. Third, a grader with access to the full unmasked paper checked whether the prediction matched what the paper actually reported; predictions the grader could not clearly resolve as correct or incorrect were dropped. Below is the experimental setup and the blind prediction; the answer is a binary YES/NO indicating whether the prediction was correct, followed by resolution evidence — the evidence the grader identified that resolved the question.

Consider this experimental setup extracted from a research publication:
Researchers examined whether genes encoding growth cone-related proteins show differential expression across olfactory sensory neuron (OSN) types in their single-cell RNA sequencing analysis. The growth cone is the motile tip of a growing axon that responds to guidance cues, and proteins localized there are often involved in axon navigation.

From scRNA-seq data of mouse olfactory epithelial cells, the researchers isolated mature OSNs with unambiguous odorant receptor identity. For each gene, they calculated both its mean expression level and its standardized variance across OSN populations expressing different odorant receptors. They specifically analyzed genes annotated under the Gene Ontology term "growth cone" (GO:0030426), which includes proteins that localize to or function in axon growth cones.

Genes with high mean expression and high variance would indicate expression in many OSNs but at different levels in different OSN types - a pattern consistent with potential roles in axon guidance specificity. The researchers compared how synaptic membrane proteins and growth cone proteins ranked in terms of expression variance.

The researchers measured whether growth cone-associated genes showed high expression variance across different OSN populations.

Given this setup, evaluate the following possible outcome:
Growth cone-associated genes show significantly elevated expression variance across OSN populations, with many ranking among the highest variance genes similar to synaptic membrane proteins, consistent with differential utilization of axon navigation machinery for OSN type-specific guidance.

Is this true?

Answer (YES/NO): NO